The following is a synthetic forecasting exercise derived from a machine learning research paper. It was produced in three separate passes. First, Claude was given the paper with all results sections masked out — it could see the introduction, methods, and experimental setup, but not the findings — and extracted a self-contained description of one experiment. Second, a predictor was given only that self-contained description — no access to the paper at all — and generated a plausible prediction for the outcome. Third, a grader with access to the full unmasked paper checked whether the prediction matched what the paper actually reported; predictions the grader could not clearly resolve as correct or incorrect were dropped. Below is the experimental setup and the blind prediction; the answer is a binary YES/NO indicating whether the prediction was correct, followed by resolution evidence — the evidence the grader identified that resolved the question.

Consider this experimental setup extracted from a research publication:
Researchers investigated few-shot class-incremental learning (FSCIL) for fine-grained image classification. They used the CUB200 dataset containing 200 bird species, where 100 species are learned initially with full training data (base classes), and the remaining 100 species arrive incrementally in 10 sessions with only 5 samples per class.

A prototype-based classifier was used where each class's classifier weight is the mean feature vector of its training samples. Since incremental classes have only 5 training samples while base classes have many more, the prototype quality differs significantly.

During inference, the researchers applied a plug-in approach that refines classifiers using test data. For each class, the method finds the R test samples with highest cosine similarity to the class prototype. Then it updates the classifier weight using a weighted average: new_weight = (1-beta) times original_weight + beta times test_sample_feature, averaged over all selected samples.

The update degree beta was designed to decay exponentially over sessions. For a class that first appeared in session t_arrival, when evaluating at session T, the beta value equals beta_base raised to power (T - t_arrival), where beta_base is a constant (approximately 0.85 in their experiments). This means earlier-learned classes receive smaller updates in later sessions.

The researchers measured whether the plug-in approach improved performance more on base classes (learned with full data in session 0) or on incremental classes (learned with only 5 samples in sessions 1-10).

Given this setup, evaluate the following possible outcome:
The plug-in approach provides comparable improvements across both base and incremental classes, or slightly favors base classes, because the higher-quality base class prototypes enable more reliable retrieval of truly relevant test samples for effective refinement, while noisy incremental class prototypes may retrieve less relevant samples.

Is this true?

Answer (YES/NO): NO